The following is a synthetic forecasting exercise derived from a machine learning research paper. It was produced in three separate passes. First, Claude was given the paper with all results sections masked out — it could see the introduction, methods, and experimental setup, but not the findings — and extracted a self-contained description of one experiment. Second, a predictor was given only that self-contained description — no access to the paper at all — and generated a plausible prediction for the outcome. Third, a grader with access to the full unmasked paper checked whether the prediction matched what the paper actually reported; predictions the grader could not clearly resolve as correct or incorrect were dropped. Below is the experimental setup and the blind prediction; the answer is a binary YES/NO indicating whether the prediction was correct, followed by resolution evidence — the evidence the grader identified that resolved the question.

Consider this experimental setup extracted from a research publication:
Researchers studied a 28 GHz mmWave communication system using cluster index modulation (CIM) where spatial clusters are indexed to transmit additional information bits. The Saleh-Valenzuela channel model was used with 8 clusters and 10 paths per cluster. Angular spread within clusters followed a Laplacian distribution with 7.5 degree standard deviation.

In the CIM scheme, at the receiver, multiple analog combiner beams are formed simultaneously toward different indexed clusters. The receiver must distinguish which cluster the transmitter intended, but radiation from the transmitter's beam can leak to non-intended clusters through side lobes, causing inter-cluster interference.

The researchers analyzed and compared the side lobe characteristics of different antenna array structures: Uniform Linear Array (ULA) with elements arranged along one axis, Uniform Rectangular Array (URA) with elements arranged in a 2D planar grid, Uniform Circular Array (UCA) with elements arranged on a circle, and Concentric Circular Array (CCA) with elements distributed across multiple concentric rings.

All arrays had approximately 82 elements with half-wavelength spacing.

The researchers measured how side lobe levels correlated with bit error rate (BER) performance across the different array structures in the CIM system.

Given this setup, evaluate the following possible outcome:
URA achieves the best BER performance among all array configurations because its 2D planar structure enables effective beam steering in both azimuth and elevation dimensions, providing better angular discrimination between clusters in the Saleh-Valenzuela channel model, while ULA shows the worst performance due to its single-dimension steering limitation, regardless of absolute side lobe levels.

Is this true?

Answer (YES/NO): NO